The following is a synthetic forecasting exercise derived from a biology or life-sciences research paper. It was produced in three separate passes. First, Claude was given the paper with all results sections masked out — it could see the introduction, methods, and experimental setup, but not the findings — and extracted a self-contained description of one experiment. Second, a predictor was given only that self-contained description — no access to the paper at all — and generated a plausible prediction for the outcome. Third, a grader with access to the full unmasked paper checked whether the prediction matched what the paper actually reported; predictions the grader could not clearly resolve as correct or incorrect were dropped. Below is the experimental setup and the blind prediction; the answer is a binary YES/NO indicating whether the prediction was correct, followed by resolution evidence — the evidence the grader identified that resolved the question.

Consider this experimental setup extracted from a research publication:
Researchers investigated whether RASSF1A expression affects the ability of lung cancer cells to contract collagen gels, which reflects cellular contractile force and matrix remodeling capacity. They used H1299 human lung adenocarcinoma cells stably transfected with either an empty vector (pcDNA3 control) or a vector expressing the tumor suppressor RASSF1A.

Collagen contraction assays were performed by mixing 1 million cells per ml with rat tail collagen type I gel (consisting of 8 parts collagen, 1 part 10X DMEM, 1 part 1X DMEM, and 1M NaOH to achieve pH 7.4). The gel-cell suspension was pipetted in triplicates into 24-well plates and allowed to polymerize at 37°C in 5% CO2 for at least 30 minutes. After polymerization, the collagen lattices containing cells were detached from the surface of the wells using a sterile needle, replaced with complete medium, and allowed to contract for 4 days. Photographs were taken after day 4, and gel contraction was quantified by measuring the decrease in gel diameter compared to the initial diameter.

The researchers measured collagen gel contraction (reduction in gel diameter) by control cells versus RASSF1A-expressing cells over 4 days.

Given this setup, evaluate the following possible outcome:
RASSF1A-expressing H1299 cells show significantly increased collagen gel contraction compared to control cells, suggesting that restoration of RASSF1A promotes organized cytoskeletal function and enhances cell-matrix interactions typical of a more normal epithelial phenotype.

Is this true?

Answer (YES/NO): NO